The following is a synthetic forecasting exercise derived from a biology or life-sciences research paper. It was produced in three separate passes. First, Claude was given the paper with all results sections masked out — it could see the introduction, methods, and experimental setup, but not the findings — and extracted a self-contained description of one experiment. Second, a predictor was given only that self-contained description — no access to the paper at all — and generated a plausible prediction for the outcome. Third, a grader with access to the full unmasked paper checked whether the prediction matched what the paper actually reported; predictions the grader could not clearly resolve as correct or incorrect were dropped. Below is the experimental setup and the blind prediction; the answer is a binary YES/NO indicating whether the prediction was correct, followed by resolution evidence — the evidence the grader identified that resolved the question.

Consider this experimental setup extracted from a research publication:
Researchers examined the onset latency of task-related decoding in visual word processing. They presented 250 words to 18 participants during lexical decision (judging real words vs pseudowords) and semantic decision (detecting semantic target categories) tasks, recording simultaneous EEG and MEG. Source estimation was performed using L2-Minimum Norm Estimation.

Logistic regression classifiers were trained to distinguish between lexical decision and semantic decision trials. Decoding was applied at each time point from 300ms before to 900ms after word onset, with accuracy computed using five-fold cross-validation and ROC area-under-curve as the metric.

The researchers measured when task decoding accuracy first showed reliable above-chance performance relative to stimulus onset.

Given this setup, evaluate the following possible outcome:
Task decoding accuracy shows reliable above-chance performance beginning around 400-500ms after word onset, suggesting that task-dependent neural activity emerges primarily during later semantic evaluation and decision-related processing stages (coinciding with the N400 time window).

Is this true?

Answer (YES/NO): NO